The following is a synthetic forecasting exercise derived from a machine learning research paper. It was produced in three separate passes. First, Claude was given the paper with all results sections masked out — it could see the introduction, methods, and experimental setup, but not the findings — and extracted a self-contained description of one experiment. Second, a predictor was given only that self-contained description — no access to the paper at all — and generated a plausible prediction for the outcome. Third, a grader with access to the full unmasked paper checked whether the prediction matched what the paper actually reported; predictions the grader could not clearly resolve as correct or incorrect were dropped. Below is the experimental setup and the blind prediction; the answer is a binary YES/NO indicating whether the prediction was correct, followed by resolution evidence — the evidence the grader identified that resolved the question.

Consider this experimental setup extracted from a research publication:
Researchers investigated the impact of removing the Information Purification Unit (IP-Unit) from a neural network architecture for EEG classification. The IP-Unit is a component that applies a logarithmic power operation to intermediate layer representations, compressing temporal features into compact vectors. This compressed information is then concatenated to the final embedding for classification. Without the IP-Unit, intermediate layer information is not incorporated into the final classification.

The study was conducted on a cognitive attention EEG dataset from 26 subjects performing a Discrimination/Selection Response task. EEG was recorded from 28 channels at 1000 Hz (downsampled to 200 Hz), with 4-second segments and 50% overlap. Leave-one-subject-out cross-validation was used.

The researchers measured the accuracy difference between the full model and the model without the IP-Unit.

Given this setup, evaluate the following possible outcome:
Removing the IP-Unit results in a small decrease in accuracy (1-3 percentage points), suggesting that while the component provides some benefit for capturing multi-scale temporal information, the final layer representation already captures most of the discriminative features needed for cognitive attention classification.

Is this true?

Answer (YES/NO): NO